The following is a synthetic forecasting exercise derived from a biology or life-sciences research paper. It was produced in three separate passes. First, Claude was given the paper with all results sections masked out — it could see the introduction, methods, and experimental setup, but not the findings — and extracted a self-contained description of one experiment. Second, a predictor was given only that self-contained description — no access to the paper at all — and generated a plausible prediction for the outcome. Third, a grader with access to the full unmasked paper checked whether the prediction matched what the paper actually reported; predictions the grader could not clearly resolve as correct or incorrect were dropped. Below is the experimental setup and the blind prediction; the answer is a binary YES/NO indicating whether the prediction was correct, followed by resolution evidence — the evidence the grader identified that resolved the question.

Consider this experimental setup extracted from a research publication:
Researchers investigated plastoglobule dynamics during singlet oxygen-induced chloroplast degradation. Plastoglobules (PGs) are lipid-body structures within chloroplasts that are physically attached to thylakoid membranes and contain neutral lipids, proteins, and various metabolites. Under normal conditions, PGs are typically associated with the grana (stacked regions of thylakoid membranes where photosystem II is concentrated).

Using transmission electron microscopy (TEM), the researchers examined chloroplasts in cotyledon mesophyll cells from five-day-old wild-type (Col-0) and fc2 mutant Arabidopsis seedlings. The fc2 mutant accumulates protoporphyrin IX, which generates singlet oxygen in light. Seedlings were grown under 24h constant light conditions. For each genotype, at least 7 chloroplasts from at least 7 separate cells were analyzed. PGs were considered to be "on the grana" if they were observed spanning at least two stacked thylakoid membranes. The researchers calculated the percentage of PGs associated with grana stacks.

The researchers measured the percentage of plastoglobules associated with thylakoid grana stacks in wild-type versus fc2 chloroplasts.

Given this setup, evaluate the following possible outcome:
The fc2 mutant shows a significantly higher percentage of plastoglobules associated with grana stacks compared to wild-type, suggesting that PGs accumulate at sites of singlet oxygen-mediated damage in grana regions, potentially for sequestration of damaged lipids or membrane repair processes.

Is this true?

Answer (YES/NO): YES